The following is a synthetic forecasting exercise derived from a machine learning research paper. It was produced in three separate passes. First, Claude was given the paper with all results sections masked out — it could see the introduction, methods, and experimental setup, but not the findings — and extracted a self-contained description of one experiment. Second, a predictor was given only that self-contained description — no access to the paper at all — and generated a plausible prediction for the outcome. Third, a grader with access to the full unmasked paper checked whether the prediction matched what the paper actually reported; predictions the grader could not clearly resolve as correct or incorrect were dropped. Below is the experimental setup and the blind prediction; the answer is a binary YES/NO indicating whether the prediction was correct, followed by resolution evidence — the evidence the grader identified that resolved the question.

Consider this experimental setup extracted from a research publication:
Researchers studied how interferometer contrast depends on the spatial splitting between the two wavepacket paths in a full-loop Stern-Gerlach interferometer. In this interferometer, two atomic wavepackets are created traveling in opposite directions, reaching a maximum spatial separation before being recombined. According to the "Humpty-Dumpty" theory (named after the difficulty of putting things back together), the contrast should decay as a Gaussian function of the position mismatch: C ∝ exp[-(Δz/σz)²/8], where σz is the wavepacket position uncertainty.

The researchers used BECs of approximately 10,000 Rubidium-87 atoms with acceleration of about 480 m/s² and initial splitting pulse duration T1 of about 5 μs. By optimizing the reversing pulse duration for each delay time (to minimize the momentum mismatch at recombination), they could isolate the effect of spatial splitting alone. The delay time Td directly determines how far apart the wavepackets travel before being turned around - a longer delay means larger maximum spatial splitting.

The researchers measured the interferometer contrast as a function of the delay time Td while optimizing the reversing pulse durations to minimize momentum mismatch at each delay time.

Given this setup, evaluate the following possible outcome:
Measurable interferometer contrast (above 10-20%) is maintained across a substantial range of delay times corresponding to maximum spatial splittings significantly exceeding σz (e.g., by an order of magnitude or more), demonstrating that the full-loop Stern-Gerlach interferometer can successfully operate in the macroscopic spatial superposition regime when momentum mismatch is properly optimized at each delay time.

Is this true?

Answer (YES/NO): NO